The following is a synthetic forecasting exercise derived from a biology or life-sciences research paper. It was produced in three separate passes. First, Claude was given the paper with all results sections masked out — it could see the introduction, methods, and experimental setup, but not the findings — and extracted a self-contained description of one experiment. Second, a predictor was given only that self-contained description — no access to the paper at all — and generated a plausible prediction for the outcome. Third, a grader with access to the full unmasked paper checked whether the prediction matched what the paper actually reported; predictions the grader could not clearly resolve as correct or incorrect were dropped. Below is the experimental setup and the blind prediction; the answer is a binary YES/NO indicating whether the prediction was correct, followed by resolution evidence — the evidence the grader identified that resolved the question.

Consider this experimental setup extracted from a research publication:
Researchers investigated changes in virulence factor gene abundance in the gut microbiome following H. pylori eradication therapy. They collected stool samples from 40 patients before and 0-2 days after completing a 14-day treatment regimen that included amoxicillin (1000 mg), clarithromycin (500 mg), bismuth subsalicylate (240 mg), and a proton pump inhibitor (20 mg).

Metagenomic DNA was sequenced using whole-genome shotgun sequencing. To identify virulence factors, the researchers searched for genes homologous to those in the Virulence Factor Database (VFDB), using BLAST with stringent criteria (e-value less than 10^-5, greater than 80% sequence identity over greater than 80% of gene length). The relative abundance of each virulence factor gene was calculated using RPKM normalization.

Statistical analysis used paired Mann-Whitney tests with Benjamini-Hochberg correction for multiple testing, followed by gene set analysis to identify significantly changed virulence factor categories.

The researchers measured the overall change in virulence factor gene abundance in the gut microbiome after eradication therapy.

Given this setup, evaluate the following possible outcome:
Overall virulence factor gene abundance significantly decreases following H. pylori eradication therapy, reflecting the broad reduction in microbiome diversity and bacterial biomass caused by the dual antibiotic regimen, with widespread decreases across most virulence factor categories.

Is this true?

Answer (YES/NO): NO